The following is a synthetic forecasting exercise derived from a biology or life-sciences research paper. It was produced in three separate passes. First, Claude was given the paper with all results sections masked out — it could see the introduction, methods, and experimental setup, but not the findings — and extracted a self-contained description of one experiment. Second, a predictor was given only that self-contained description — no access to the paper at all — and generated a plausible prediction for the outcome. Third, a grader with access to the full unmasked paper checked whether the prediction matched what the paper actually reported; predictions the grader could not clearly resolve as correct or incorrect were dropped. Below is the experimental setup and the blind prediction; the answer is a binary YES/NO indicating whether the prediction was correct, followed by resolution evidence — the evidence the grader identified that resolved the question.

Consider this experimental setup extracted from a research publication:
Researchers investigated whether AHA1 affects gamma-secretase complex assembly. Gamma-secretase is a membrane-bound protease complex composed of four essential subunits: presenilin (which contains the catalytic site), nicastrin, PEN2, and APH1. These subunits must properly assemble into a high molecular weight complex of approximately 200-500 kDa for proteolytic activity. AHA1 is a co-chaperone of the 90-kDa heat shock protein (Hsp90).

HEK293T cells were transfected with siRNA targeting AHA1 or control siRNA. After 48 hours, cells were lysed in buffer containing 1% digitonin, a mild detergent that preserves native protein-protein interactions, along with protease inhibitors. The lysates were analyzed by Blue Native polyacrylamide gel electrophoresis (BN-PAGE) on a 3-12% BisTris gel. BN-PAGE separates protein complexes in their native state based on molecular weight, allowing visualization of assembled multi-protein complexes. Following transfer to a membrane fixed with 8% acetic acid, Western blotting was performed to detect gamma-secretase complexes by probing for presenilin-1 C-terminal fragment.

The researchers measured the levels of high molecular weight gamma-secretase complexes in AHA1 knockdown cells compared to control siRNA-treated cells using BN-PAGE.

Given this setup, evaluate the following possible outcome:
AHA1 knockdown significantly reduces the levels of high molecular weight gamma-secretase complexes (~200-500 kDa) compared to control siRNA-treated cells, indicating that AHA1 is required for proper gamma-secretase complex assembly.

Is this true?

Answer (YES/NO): YES